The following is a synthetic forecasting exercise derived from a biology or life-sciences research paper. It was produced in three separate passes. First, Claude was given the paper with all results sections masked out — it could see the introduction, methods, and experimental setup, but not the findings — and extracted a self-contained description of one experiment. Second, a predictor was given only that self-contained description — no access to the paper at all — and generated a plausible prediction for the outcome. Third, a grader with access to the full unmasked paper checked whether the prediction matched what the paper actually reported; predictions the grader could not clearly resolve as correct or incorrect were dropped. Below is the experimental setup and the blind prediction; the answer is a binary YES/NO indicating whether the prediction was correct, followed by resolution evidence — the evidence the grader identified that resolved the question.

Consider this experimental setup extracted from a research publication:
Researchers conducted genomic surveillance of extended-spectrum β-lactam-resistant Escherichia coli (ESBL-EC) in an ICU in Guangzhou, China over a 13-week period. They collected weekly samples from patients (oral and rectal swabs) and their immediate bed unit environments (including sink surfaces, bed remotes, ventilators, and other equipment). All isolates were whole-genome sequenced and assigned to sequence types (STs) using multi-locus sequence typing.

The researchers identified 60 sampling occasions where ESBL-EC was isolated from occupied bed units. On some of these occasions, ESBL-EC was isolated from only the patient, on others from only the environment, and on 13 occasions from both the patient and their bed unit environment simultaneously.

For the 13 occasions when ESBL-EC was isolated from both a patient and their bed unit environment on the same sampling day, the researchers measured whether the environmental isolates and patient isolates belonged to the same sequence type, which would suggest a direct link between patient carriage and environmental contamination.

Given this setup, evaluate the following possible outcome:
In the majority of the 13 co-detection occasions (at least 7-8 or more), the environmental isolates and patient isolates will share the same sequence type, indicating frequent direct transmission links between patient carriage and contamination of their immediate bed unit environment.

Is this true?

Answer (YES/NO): YES